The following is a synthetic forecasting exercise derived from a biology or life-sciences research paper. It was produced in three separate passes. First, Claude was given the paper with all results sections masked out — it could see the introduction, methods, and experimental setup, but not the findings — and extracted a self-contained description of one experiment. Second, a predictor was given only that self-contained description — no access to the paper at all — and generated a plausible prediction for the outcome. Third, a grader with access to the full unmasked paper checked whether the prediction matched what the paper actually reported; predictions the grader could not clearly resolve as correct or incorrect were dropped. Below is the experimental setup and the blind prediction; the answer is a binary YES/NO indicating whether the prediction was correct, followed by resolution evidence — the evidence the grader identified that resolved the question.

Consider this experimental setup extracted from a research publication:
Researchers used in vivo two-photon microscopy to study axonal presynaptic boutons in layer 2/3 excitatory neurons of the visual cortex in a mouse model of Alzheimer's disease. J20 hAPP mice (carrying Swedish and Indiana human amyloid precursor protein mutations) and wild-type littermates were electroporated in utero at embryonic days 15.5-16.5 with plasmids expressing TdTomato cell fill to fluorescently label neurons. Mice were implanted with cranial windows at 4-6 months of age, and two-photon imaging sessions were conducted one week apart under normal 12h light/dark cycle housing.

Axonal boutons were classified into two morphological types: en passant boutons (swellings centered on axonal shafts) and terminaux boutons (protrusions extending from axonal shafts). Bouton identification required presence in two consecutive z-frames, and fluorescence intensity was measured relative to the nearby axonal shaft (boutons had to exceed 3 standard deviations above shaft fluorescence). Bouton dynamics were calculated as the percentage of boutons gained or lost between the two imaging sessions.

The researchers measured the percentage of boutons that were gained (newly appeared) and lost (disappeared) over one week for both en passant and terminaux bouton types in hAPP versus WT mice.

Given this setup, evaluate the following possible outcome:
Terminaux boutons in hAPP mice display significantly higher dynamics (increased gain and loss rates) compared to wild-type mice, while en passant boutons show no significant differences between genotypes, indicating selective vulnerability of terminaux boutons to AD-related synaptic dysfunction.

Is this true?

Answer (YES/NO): NO